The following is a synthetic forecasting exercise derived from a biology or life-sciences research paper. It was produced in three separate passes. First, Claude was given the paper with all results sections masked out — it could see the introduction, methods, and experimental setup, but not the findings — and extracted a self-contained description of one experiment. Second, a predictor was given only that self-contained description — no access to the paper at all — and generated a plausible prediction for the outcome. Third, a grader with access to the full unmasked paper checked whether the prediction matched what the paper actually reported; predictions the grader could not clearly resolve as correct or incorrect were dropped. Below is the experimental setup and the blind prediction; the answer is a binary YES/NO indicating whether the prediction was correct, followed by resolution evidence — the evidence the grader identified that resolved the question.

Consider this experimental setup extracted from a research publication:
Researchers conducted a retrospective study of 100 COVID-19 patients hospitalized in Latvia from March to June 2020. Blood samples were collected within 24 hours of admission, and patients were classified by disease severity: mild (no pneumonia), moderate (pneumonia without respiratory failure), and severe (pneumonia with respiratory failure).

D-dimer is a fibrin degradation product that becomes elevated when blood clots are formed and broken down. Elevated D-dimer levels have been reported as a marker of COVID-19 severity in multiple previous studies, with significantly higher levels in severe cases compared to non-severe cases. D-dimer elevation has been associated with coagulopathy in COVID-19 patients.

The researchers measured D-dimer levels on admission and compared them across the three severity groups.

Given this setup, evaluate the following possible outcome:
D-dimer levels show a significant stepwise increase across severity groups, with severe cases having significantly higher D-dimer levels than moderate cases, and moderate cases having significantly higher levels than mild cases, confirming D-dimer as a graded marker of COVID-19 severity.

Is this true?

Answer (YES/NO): NO